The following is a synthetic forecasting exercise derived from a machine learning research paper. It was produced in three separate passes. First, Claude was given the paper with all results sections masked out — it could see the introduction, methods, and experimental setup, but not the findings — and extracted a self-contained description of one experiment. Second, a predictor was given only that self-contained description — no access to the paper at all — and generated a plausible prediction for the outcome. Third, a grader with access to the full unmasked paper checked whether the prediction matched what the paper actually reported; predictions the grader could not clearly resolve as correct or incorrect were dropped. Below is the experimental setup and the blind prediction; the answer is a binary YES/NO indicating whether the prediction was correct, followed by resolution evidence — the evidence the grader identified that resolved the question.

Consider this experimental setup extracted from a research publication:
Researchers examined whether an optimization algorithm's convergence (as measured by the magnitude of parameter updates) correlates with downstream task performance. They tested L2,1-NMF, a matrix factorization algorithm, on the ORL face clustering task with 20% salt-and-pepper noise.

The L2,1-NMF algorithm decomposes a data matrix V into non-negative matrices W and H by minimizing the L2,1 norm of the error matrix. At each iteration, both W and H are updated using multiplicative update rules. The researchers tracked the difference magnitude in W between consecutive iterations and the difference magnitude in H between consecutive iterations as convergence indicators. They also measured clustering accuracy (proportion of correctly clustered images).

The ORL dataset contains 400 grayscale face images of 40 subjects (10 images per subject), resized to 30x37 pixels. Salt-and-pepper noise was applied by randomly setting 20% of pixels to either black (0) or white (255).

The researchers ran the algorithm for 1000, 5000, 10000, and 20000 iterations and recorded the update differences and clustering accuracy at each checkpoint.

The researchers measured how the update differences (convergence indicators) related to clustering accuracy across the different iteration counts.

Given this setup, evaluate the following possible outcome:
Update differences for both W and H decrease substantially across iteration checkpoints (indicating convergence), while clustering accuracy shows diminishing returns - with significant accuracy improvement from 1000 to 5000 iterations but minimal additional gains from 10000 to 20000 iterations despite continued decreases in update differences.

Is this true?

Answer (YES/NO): NO